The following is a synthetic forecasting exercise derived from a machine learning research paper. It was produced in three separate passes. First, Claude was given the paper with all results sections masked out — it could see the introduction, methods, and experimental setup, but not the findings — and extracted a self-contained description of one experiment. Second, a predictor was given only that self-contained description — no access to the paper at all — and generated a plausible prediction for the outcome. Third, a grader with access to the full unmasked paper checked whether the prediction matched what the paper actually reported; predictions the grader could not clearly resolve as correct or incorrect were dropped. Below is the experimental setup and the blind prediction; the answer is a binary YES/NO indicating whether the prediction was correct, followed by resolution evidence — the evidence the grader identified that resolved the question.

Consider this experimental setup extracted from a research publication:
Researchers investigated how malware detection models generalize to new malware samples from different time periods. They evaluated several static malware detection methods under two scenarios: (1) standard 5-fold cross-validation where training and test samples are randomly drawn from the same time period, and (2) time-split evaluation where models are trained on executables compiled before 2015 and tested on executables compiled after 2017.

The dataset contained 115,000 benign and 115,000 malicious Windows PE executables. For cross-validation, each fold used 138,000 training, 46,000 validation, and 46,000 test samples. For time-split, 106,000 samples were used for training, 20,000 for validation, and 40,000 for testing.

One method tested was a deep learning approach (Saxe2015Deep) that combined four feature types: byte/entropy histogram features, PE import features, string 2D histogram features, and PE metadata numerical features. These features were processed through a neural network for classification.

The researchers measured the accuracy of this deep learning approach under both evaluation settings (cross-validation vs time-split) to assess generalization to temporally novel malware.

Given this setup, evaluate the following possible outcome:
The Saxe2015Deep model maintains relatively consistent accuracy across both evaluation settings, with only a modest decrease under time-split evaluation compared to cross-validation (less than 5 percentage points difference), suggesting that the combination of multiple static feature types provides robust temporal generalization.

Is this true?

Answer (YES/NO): NO